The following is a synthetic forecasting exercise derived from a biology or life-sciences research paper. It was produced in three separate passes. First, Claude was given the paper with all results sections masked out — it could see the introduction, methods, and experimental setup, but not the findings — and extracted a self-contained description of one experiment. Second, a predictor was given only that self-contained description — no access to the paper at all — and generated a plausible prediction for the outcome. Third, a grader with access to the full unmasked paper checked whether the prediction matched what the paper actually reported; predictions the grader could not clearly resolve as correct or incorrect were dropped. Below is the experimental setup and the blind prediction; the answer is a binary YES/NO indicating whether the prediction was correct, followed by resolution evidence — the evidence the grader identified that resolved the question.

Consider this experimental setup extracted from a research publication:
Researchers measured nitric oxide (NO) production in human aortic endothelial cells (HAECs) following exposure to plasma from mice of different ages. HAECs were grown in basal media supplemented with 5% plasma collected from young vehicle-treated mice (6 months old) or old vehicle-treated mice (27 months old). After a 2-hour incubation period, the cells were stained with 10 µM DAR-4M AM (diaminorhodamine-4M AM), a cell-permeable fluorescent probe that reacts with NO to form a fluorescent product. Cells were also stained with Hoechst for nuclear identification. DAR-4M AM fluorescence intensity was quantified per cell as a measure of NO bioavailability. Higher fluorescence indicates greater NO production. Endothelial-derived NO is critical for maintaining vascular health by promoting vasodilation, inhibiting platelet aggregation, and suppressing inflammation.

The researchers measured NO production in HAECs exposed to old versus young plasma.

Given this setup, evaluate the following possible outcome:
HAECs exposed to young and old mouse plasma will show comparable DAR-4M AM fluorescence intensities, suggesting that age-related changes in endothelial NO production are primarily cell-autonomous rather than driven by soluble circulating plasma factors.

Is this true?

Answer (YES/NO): NO